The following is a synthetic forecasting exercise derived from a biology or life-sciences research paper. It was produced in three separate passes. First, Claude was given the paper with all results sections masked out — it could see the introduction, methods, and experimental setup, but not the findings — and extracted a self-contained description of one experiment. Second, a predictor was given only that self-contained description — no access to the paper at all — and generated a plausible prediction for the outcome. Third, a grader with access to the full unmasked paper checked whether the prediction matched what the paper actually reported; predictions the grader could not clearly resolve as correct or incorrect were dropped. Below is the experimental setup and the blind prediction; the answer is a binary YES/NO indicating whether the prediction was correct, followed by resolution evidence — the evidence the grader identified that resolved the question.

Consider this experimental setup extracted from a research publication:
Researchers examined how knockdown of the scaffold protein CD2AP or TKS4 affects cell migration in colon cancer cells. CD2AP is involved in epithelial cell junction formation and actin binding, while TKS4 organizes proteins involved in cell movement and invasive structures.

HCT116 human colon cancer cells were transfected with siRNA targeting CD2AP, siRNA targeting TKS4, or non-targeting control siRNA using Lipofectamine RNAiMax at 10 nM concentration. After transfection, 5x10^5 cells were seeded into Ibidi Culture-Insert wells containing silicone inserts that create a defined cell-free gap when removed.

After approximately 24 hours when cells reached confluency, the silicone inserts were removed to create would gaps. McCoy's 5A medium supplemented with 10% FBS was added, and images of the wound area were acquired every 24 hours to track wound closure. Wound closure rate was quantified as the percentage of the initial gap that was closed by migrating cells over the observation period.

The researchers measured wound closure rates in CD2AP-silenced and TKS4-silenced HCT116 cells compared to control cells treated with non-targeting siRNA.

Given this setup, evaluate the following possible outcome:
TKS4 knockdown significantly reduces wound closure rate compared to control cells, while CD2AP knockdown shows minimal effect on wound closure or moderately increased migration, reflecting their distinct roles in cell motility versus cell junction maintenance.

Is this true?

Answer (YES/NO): NO